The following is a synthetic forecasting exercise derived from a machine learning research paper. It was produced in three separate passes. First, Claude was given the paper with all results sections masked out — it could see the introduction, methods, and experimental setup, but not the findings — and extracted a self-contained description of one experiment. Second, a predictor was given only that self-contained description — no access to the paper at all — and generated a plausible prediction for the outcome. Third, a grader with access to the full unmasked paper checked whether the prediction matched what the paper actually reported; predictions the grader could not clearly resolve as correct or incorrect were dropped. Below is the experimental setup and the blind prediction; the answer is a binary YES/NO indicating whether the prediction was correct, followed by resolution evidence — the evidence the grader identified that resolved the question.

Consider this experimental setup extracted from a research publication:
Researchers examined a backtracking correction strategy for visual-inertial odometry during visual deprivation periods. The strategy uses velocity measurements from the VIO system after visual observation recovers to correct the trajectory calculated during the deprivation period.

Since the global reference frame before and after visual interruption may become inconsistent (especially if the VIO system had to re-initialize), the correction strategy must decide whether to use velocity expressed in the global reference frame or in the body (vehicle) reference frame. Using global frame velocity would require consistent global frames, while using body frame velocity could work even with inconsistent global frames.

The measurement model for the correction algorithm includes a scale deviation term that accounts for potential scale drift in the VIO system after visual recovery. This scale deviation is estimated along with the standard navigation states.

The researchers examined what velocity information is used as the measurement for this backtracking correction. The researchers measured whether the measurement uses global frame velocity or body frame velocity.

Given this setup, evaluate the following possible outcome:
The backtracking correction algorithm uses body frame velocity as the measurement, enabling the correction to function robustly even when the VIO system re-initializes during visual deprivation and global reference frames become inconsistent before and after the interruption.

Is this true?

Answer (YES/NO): YES